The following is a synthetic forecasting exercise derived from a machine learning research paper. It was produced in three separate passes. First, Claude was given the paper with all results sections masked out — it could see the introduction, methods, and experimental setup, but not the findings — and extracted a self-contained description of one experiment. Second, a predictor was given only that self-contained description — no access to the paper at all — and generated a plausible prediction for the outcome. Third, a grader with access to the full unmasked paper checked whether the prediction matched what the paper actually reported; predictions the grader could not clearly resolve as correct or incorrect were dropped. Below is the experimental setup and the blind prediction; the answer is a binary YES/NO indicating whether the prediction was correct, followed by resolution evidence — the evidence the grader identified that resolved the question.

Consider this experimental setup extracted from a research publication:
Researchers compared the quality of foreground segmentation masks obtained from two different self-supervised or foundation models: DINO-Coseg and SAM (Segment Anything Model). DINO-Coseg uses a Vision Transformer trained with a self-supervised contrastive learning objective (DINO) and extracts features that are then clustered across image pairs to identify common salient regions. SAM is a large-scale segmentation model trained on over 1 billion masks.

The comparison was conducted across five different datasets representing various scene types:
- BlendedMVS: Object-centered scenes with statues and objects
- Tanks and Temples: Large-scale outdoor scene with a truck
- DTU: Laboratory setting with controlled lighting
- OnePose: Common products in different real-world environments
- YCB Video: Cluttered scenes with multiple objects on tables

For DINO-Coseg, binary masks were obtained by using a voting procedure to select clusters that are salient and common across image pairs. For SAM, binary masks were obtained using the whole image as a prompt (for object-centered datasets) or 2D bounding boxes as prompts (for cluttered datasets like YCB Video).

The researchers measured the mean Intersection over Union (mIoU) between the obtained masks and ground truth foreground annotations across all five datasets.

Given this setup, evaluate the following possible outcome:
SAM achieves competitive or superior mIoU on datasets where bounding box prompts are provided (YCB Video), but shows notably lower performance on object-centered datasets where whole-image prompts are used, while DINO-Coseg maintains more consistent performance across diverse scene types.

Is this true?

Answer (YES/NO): NO